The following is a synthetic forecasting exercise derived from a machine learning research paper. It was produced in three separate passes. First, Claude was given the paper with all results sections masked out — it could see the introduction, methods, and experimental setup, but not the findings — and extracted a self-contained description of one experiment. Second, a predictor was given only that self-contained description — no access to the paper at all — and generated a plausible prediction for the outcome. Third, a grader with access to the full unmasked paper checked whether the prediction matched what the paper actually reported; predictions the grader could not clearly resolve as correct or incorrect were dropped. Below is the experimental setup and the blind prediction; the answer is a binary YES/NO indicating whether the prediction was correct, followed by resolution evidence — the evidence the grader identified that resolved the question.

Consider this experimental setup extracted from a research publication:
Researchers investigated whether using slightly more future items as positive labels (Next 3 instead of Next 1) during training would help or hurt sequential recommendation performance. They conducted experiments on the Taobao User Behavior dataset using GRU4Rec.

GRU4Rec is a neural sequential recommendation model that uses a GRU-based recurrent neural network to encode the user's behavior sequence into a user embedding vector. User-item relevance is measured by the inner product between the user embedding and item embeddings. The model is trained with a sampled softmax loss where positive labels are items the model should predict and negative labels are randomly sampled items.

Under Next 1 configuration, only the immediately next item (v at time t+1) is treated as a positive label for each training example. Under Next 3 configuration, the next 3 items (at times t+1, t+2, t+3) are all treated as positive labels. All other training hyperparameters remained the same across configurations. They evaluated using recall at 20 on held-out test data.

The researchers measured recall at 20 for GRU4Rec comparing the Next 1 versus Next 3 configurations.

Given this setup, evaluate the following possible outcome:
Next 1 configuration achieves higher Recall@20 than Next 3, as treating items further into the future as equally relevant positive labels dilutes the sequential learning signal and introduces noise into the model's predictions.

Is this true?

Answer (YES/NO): NO